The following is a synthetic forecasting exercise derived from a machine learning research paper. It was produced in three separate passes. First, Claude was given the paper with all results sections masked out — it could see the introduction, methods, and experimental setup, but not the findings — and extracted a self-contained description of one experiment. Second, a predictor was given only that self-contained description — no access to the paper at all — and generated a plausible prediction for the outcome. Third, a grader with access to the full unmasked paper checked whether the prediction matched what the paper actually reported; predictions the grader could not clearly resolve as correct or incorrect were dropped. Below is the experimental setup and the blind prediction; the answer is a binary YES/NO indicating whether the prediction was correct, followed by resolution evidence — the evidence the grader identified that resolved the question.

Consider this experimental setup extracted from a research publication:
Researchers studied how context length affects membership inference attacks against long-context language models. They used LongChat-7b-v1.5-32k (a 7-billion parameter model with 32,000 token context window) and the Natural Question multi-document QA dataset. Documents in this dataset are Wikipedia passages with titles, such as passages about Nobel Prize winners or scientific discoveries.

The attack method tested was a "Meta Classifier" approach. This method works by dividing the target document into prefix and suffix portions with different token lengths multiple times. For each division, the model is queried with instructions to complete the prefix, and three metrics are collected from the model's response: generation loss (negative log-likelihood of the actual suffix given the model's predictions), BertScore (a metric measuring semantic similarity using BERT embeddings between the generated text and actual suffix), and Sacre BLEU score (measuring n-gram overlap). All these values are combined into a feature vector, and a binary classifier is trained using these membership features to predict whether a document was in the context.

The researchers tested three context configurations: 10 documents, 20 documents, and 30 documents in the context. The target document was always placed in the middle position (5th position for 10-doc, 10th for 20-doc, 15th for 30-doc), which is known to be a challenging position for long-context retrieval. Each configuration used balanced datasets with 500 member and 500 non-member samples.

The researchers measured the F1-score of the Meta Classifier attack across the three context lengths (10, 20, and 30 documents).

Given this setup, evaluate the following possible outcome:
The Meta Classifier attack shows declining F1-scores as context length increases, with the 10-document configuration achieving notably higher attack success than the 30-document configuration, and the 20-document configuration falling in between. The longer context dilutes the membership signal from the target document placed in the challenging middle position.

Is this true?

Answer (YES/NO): NO